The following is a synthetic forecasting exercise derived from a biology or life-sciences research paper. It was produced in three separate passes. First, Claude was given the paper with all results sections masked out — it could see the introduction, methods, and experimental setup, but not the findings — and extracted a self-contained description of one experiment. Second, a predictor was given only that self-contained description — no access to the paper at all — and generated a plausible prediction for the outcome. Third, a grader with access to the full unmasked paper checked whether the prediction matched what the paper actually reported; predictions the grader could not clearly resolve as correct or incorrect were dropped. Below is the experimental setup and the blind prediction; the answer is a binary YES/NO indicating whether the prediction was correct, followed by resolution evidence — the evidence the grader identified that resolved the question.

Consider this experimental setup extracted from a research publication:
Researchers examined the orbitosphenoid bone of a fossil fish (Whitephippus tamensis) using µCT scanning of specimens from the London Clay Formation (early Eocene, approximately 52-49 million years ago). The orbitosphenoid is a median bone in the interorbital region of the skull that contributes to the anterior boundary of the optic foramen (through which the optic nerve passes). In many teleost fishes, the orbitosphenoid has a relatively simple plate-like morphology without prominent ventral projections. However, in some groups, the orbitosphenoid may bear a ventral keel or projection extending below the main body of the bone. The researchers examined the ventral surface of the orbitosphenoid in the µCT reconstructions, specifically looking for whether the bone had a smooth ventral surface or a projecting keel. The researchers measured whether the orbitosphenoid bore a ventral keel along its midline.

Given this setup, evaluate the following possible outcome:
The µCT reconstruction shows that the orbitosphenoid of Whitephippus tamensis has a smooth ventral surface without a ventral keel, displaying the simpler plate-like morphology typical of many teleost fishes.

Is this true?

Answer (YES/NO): NO